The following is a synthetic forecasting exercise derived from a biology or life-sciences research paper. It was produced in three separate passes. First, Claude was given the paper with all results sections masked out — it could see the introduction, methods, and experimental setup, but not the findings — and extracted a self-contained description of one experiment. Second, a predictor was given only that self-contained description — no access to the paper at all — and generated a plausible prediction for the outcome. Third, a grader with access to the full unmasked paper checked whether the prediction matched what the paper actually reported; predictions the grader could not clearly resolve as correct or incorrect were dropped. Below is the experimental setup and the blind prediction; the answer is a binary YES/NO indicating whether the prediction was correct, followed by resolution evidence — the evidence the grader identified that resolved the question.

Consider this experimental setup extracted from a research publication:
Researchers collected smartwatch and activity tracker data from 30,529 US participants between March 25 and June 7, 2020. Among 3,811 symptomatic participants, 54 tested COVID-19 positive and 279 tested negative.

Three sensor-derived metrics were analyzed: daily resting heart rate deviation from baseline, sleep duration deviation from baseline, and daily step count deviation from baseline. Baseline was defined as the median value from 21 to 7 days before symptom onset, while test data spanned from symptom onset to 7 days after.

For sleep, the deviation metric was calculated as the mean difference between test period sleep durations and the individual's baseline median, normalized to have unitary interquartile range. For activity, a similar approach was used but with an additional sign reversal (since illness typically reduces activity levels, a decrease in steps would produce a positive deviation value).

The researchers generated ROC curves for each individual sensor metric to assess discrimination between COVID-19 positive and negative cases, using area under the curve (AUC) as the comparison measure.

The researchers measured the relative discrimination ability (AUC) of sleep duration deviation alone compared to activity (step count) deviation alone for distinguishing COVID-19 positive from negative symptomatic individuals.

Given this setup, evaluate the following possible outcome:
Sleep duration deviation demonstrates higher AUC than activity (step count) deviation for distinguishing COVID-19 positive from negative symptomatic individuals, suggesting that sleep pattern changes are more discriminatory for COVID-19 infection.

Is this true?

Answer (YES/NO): NO